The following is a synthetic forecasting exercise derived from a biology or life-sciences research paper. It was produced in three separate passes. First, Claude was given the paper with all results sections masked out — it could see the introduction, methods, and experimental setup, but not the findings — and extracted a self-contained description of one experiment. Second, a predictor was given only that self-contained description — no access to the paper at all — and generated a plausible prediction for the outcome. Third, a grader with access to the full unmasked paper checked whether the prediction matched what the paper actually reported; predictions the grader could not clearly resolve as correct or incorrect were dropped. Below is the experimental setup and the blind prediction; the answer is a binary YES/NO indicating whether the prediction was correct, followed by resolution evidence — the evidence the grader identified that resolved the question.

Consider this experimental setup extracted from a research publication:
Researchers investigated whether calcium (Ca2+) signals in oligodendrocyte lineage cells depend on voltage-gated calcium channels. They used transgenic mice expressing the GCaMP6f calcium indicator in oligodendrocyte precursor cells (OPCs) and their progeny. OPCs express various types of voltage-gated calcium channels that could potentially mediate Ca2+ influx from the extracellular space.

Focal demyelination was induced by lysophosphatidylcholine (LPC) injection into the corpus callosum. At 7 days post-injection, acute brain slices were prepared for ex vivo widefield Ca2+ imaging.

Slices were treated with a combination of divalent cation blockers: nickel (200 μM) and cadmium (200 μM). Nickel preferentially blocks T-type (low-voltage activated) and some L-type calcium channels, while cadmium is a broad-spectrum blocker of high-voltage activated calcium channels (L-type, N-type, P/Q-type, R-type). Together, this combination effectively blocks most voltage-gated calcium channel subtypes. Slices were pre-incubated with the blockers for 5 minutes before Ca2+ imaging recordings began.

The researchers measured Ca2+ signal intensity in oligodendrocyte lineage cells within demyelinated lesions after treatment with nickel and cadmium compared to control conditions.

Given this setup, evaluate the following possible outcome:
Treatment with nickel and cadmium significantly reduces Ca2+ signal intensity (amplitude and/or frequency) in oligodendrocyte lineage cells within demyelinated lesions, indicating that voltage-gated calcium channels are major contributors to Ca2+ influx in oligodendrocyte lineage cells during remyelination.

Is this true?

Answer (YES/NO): NO